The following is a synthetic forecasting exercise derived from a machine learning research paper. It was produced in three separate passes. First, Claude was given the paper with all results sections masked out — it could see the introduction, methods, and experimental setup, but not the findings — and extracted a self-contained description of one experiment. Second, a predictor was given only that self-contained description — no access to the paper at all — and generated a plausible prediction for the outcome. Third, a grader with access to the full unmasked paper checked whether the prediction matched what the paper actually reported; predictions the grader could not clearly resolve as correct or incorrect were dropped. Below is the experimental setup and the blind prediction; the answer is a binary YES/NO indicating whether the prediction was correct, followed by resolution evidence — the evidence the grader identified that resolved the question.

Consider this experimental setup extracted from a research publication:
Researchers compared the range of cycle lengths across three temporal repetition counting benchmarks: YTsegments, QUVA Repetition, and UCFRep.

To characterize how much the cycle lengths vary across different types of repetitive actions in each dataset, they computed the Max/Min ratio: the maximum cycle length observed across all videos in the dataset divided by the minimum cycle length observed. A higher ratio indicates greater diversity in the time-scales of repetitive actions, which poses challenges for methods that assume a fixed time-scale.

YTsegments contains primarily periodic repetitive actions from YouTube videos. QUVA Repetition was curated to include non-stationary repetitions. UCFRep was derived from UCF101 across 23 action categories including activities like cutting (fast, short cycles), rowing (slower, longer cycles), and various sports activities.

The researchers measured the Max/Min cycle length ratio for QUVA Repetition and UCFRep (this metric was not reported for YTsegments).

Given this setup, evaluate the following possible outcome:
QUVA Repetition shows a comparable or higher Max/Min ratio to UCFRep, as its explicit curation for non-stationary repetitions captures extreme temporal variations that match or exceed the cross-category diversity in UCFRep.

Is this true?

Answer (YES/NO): NO